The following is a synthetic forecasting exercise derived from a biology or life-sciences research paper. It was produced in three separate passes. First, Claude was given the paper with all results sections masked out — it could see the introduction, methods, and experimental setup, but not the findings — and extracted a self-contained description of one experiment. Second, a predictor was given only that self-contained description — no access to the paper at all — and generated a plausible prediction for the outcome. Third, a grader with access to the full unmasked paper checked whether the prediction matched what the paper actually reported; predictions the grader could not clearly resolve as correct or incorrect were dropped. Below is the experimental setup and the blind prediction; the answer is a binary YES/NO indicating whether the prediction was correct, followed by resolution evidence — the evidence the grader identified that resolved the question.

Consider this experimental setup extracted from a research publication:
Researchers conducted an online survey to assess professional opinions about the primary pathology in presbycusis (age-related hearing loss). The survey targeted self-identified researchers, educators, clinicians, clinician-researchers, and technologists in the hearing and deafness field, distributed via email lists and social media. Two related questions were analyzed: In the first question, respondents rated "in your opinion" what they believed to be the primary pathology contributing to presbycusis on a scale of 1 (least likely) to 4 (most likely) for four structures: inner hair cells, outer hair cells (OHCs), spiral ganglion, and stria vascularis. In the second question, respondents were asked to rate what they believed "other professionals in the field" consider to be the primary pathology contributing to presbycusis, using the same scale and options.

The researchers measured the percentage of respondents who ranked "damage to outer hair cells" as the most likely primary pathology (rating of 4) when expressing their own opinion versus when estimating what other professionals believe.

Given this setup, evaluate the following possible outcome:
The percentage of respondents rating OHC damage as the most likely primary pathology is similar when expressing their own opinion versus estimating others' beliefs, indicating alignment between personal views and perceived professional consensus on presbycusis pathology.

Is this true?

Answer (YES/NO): NO